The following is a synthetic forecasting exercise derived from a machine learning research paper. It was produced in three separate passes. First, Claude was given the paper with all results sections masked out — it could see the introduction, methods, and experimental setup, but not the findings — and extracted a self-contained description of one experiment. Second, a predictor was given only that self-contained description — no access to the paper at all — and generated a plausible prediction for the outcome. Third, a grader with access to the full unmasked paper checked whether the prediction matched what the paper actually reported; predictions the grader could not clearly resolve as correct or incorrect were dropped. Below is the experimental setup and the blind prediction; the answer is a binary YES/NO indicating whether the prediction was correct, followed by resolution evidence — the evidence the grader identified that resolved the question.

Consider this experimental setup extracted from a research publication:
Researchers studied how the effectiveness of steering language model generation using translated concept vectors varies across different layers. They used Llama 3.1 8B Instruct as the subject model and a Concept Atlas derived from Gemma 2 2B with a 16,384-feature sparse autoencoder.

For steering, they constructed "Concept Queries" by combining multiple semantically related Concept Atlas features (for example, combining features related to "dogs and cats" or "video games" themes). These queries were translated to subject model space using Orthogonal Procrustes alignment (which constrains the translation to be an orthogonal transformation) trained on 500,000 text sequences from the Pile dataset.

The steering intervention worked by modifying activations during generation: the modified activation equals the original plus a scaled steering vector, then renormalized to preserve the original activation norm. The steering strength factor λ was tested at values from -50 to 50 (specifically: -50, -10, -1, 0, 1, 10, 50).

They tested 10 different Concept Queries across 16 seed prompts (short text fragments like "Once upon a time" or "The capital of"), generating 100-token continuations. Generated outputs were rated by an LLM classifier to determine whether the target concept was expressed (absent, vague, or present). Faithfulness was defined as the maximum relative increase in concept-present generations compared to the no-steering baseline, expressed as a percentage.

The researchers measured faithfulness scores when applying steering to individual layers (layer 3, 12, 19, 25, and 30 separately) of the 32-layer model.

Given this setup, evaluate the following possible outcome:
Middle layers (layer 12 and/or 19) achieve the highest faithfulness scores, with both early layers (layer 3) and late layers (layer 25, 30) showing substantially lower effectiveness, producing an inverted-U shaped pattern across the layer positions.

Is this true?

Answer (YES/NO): NO